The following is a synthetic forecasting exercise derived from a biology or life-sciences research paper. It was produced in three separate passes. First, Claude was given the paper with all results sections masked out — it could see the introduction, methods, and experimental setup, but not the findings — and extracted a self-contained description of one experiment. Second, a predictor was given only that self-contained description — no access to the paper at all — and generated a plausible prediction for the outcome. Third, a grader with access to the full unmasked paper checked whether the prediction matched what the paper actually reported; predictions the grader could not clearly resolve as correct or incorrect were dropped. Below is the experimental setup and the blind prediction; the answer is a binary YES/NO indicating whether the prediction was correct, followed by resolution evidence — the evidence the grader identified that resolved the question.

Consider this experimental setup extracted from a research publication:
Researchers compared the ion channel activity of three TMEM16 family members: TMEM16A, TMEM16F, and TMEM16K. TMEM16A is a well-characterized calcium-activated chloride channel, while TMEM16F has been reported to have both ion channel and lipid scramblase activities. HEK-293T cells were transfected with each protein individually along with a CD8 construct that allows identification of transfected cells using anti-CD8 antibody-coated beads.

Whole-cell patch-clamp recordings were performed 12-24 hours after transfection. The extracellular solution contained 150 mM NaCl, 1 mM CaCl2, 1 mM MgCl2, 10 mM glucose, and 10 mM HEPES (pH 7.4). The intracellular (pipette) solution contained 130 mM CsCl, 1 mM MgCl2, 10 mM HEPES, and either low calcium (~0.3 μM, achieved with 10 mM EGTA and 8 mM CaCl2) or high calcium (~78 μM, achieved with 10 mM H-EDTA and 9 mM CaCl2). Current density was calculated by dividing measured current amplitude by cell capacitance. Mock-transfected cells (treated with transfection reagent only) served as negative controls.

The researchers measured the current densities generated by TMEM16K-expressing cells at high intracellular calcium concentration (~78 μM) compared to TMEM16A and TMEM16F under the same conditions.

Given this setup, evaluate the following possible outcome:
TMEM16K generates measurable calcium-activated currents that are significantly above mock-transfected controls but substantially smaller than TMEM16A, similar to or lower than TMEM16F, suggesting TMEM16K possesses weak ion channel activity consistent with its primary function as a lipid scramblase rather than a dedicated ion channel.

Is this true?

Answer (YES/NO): NO